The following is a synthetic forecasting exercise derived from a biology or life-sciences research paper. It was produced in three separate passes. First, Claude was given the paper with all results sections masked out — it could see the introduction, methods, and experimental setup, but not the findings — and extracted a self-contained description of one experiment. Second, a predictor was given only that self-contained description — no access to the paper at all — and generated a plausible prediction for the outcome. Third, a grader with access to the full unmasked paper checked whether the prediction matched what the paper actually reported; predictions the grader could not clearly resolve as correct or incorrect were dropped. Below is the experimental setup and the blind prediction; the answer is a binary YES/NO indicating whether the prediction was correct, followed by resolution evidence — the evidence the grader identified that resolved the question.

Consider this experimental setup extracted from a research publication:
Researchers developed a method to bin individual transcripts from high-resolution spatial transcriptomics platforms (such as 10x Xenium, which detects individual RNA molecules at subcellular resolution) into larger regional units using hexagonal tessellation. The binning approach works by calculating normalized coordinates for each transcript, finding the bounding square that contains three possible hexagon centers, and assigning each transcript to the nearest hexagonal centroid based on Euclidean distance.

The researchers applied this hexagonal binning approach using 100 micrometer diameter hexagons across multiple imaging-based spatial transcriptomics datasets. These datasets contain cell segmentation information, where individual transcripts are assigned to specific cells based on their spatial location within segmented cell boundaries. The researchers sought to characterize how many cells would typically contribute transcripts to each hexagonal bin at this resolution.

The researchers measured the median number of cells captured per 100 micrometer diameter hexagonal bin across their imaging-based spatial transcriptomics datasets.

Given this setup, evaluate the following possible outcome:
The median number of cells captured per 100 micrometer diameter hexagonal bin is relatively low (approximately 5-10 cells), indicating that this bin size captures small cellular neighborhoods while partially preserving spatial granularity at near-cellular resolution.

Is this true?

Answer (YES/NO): NO